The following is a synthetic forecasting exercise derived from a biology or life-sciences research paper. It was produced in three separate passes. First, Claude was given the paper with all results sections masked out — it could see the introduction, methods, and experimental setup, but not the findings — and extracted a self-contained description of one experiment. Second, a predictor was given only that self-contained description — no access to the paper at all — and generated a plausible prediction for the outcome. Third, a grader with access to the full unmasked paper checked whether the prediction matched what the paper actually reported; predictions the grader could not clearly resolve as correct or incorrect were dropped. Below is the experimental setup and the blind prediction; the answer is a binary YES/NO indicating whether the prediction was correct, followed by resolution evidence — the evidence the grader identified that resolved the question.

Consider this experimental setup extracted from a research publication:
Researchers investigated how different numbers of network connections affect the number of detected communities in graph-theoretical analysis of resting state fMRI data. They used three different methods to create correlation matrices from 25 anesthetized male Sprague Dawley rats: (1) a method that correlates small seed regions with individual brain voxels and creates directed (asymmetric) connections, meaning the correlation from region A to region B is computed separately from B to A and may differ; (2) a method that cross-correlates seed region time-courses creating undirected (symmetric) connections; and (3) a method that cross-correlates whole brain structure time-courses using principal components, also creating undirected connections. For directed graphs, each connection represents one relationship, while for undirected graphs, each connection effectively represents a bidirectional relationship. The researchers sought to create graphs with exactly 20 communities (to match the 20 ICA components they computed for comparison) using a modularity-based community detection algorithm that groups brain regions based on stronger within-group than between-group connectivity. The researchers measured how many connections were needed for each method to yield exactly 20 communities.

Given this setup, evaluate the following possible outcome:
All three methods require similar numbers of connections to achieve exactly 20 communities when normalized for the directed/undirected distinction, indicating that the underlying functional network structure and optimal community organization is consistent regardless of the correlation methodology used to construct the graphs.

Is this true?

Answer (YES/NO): NO